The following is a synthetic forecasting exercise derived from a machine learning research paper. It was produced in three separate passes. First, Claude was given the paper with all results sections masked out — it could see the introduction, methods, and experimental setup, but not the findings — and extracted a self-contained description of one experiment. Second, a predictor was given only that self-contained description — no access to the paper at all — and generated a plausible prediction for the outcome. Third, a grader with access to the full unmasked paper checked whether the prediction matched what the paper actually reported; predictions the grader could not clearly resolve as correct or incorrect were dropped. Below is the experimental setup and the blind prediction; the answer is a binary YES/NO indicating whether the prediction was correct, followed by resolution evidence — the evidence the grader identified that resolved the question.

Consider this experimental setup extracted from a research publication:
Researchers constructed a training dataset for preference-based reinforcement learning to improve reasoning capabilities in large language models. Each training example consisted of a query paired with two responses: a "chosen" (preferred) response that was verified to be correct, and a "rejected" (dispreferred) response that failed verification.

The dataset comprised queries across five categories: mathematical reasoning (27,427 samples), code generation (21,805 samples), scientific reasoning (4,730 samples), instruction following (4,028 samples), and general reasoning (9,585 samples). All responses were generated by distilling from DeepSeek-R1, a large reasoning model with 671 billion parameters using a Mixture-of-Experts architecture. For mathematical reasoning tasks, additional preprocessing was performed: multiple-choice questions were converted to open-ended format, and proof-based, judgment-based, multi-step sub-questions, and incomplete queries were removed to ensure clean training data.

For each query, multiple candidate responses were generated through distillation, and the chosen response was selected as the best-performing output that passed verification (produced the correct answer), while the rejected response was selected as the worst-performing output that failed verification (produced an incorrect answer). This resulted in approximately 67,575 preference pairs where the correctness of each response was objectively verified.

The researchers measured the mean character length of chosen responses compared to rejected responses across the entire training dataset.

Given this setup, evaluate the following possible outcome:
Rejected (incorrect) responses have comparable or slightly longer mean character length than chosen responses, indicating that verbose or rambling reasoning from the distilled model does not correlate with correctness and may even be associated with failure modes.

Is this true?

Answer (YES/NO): NO